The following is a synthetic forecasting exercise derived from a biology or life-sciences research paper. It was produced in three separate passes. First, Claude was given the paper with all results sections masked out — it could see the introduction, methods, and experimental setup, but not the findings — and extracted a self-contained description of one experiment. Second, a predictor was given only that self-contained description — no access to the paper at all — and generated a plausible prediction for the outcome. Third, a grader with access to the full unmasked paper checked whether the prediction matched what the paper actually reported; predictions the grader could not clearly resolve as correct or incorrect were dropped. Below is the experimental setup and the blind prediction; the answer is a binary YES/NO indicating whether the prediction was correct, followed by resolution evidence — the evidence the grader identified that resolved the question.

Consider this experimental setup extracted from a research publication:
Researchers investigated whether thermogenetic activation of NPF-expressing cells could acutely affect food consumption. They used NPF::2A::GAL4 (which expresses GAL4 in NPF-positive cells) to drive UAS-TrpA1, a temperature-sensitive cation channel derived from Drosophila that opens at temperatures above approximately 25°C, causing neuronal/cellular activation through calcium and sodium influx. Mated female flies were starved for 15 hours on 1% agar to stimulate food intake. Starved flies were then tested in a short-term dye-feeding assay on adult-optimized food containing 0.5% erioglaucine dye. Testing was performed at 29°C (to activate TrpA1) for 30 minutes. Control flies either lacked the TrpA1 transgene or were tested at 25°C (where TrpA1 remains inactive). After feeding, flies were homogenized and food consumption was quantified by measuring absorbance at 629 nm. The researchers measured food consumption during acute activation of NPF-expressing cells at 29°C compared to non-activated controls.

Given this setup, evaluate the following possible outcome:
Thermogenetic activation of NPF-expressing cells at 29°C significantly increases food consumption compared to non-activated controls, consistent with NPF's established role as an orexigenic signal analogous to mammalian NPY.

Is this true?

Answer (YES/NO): NO